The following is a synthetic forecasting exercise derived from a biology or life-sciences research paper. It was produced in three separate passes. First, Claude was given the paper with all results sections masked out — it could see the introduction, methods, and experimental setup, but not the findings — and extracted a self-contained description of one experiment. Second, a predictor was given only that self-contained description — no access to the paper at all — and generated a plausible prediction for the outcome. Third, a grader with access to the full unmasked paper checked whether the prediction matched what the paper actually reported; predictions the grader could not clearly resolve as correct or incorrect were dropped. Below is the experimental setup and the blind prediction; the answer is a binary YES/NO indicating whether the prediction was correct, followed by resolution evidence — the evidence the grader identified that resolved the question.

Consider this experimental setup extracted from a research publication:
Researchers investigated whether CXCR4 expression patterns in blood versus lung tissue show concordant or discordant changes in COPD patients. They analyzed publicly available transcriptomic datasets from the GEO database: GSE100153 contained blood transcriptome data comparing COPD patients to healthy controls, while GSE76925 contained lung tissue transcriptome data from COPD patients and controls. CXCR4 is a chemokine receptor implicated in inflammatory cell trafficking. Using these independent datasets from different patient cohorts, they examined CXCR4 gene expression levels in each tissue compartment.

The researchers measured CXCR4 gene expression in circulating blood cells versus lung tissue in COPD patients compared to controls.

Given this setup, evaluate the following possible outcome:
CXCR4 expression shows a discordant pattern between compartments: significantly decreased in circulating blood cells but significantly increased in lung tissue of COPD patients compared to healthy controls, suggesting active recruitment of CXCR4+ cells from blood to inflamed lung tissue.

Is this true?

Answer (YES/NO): NO